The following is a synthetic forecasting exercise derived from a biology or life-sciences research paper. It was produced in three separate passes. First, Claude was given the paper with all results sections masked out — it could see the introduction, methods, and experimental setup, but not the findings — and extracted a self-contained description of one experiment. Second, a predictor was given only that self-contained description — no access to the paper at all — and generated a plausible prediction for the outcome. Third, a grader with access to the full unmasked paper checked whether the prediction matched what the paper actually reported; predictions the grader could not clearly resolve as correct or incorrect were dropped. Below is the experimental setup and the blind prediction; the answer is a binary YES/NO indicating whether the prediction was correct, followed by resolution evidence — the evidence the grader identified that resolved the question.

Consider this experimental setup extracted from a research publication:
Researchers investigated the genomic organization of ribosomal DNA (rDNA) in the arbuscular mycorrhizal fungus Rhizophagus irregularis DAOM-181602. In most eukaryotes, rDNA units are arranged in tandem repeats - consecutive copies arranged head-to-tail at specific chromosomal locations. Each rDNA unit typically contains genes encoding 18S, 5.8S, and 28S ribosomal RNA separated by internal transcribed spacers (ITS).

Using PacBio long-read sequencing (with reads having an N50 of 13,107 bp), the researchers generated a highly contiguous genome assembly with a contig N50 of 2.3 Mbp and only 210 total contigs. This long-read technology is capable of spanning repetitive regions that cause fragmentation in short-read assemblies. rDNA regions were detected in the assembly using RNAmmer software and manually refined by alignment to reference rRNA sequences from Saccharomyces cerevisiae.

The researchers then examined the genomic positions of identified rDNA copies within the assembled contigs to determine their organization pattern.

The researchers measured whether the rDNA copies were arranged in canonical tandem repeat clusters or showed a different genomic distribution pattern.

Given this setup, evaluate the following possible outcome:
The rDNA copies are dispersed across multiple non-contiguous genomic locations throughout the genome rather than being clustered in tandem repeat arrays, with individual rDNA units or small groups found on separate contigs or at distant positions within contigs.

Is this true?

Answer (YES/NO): YES